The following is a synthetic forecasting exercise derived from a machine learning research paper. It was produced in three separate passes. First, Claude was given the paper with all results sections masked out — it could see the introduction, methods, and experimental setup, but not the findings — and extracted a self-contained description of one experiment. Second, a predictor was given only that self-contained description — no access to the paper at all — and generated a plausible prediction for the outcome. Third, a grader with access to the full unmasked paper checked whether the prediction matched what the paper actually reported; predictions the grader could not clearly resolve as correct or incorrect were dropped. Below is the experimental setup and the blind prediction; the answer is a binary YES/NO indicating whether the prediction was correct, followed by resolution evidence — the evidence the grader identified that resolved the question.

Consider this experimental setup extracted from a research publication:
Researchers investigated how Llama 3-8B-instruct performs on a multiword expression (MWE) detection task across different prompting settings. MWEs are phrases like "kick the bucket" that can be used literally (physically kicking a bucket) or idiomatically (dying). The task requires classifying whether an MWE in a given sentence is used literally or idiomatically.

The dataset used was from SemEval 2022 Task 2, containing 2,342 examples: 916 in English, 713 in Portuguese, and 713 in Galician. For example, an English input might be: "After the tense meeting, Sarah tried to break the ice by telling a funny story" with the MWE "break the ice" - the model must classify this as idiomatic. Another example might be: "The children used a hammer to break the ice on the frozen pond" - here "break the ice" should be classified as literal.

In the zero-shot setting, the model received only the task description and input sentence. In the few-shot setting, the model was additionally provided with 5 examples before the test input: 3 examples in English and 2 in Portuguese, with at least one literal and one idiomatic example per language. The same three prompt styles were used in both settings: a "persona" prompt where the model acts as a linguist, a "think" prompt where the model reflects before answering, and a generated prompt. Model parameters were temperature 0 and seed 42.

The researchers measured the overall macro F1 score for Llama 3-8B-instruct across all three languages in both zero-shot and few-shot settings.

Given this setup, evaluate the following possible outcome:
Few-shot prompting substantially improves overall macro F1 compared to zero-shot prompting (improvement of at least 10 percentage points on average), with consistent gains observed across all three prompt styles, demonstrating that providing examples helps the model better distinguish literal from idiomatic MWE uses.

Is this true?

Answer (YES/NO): NO